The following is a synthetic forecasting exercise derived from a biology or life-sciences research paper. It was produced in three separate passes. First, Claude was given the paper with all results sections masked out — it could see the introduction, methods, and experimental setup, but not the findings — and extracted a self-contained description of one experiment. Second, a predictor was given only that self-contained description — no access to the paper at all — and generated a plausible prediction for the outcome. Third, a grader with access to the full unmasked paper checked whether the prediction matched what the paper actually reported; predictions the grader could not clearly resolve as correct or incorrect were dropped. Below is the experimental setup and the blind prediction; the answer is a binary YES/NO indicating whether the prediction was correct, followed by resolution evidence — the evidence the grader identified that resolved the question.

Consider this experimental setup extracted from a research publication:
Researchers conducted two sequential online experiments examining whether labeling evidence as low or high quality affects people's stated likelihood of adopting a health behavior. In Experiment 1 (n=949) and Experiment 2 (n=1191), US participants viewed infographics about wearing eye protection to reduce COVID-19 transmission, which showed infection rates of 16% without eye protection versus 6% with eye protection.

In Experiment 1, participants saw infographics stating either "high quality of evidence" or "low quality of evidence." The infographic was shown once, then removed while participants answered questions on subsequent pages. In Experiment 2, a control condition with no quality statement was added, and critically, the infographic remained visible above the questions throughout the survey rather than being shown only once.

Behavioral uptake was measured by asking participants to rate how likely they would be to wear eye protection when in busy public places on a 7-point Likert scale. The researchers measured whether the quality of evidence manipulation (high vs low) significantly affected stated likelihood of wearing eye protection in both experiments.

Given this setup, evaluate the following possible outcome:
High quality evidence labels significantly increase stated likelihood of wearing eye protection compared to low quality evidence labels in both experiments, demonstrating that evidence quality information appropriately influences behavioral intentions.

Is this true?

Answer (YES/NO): NO